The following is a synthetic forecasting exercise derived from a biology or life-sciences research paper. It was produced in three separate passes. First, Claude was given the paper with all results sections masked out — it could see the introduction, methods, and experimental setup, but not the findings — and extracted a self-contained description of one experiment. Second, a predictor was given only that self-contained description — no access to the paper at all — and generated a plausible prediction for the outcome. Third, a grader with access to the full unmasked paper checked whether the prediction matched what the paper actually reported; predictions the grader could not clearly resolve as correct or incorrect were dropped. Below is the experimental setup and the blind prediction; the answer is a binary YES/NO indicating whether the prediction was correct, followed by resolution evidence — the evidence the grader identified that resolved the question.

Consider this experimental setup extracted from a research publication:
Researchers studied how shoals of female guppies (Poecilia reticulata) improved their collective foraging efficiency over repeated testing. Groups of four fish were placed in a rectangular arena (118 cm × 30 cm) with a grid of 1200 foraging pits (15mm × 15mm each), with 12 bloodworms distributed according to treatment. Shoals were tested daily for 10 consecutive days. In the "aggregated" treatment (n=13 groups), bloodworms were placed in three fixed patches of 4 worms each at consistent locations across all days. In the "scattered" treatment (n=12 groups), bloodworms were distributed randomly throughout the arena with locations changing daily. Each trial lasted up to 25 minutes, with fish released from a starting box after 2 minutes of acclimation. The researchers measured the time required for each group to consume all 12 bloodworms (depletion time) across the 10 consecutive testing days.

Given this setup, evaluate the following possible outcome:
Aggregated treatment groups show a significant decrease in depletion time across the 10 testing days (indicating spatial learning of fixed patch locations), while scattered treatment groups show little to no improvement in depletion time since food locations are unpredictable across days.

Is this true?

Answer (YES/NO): NO